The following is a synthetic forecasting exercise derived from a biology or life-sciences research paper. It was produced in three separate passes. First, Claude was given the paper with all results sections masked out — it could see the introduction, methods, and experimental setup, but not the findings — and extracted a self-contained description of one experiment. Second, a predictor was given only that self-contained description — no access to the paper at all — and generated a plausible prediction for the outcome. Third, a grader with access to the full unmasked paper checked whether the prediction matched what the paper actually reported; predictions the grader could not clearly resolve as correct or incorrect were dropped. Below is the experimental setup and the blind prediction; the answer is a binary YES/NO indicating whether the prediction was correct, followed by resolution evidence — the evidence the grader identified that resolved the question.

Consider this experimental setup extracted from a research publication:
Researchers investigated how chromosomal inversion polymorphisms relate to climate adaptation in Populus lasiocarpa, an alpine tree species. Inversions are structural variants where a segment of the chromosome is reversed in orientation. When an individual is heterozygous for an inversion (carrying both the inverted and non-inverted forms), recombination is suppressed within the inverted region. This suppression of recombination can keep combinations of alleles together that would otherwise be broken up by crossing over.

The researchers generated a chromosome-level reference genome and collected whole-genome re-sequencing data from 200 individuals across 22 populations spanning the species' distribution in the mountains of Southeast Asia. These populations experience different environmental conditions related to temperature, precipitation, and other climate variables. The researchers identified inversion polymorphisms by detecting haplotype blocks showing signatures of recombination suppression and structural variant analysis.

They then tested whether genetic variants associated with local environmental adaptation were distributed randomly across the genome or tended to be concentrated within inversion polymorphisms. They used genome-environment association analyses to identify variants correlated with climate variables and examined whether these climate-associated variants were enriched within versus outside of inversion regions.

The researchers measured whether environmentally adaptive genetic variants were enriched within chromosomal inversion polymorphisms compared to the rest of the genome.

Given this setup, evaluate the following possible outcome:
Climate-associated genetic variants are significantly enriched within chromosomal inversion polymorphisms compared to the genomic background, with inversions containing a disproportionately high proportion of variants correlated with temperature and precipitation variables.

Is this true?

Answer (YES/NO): YES